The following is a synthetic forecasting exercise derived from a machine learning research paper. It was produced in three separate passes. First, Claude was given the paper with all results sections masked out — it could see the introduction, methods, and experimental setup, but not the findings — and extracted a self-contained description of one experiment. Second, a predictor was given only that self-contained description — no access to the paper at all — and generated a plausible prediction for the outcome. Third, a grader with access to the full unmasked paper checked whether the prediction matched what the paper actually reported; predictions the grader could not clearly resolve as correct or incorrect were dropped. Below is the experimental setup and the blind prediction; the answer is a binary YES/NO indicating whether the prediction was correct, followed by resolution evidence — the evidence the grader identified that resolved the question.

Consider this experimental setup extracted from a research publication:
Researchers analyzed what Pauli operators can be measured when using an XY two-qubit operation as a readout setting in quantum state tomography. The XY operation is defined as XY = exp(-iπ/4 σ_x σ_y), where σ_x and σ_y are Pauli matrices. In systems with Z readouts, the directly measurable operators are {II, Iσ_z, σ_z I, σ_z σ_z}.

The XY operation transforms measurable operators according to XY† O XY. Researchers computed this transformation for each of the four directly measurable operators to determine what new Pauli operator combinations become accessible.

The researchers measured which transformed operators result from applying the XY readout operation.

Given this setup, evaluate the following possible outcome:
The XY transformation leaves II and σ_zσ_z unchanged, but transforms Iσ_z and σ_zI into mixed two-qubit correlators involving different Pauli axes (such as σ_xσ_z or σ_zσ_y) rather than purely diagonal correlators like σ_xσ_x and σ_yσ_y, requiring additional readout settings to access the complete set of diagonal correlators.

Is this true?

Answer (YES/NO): NO